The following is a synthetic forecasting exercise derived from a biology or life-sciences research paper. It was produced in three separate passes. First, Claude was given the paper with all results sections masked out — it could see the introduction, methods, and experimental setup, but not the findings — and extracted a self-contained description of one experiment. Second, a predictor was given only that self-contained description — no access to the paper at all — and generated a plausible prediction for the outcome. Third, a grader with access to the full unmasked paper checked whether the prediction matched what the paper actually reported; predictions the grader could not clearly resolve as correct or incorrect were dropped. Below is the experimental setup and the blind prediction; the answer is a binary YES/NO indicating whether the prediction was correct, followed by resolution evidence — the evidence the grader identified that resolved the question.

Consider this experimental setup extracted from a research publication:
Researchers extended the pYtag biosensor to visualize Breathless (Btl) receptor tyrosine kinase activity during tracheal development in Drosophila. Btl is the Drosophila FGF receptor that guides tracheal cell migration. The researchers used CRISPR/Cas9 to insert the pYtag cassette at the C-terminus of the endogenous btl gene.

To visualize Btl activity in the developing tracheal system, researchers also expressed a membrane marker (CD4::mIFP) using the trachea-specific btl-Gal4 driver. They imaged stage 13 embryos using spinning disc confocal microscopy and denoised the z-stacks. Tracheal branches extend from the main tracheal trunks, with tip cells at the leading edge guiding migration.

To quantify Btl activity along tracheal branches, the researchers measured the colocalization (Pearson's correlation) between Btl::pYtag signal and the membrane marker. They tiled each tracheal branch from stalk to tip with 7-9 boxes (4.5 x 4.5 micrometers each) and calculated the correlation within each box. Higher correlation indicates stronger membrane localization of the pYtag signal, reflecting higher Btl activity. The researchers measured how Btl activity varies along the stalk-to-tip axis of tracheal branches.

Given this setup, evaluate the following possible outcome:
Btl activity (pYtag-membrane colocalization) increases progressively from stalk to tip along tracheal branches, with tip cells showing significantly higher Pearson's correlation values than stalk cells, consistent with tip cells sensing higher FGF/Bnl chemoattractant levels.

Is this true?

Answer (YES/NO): YES